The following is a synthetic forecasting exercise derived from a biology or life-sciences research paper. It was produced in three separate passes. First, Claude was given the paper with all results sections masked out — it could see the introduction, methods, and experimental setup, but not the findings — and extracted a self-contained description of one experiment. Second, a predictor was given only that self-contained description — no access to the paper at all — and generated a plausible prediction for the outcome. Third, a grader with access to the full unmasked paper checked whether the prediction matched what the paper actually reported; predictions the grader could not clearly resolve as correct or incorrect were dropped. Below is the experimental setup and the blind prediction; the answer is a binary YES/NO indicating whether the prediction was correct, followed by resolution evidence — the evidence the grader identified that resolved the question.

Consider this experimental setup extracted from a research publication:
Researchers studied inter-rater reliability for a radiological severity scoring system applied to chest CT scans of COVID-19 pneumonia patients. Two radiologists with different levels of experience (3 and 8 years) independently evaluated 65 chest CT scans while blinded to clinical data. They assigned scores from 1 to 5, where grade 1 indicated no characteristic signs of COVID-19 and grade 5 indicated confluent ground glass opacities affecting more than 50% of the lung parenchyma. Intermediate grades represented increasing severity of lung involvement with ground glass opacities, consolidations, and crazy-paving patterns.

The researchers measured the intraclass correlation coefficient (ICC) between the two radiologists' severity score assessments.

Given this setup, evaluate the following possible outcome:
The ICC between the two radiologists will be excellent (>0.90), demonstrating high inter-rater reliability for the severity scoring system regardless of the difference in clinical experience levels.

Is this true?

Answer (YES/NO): YES